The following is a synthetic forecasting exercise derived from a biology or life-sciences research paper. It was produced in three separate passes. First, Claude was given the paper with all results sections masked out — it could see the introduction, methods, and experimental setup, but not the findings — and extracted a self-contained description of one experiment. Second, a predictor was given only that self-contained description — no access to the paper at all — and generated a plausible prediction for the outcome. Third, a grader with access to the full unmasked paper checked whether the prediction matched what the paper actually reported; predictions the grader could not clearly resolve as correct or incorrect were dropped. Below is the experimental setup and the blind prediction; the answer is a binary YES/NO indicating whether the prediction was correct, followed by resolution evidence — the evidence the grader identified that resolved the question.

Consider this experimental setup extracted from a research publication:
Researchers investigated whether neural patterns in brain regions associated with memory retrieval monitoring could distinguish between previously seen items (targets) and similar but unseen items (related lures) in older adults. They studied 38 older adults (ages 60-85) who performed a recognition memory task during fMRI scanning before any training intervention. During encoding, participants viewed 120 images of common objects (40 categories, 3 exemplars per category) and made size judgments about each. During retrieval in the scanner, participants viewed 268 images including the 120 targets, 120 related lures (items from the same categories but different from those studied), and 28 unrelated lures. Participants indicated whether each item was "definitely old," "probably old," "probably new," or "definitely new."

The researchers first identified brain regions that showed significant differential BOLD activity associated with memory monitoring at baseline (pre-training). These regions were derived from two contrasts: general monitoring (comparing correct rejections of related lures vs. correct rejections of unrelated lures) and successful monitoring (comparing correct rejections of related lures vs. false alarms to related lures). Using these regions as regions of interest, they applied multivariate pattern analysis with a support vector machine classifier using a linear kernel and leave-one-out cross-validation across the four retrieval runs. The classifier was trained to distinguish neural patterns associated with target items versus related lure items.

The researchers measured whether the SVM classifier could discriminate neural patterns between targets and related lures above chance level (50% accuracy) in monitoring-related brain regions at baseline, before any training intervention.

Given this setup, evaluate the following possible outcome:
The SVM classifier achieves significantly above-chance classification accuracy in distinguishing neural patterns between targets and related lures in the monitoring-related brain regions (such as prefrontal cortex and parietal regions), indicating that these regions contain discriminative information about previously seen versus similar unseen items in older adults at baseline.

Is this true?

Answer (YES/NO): YES